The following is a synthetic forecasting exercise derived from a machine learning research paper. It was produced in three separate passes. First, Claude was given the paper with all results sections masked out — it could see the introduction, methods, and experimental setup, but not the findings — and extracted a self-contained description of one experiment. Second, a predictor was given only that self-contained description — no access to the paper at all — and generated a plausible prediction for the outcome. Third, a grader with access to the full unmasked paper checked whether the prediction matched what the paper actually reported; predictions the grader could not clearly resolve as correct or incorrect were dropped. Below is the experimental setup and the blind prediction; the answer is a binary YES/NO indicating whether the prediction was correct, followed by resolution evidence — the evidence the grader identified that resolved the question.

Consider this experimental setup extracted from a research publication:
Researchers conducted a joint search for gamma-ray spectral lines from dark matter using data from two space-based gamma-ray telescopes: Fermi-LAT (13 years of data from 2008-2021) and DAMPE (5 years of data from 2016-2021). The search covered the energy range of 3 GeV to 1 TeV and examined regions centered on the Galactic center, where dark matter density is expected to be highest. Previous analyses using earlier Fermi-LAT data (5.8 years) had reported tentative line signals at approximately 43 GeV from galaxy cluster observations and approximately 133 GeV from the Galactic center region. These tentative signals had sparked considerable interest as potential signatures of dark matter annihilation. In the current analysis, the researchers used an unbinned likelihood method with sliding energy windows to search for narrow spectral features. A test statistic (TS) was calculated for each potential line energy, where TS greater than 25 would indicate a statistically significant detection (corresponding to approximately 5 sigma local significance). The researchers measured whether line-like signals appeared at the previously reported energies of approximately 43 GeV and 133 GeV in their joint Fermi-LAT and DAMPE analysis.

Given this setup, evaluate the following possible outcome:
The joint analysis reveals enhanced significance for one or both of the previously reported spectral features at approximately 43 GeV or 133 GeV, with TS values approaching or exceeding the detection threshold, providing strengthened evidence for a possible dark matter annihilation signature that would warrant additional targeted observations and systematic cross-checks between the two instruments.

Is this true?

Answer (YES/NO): NO